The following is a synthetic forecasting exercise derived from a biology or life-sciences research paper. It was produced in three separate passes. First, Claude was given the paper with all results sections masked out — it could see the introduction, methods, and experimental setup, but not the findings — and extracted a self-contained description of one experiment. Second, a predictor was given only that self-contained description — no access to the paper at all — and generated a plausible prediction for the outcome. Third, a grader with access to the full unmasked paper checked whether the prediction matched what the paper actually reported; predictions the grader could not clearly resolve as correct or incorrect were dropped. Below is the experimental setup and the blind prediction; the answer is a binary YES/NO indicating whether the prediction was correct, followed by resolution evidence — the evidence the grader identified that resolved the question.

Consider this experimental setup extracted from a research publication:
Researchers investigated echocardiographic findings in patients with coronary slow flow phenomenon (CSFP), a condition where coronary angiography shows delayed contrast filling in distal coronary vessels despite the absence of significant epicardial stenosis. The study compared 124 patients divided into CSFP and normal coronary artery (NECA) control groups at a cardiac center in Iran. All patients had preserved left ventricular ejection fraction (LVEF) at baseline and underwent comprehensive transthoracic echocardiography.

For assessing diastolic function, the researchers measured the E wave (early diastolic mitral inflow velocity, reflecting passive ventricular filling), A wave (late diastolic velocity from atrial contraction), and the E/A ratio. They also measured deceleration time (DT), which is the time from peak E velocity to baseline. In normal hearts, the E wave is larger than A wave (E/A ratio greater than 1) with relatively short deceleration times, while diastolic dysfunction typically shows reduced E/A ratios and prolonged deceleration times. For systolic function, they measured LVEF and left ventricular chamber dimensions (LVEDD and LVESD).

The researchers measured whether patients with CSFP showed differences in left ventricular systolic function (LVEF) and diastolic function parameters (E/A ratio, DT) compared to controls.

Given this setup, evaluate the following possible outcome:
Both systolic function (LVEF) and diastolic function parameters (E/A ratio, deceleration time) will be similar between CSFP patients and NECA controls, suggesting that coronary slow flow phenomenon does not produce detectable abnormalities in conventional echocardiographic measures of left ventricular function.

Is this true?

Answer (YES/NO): NO